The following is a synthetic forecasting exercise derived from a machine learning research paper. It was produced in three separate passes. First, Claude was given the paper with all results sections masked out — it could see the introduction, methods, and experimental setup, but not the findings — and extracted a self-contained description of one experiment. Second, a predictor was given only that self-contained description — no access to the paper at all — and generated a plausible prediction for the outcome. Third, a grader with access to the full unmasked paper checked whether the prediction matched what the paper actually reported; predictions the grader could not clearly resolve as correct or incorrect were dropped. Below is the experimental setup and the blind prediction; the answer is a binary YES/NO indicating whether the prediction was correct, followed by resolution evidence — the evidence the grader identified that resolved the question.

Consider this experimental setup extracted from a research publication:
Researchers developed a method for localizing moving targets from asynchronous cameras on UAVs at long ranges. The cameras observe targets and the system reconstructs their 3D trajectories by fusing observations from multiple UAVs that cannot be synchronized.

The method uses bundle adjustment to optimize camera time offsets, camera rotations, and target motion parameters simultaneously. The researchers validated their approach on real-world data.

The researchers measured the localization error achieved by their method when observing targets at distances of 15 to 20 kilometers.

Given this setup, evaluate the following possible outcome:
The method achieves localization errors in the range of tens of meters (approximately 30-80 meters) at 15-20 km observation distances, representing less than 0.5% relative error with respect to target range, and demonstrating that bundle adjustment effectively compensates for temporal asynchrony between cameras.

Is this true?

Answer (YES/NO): NO